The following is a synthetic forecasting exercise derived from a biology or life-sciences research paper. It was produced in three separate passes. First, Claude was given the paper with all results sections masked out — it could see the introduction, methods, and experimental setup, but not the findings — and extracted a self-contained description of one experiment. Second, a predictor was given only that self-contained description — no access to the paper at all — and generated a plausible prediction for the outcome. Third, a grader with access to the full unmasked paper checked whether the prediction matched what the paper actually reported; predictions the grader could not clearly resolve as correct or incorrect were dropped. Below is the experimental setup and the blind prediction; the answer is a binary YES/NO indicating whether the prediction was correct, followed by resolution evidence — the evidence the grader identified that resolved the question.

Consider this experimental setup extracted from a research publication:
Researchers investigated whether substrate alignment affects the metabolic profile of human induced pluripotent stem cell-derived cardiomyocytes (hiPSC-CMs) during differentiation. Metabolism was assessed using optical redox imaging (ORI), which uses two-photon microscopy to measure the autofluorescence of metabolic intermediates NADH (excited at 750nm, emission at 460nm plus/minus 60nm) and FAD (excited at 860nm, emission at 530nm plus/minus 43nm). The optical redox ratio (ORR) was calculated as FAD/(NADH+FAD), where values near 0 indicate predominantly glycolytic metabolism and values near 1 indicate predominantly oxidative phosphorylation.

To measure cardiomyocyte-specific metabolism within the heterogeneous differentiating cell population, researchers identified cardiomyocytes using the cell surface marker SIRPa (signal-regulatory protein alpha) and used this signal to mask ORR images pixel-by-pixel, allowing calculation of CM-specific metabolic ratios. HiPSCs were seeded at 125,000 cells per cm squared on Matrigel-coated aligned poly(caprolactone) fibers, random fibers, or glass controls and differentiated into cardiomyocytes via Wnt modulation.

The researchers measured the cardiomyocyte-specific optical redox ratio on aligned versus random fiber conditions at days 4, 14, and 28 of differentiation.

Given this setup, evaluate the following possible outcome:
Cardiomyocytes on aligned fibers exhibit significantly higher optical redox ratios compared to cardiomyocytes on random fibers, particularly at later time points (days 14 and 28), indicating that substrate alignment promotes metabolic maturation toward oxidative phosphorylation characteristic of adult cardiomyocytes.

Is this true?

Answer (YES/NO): NO